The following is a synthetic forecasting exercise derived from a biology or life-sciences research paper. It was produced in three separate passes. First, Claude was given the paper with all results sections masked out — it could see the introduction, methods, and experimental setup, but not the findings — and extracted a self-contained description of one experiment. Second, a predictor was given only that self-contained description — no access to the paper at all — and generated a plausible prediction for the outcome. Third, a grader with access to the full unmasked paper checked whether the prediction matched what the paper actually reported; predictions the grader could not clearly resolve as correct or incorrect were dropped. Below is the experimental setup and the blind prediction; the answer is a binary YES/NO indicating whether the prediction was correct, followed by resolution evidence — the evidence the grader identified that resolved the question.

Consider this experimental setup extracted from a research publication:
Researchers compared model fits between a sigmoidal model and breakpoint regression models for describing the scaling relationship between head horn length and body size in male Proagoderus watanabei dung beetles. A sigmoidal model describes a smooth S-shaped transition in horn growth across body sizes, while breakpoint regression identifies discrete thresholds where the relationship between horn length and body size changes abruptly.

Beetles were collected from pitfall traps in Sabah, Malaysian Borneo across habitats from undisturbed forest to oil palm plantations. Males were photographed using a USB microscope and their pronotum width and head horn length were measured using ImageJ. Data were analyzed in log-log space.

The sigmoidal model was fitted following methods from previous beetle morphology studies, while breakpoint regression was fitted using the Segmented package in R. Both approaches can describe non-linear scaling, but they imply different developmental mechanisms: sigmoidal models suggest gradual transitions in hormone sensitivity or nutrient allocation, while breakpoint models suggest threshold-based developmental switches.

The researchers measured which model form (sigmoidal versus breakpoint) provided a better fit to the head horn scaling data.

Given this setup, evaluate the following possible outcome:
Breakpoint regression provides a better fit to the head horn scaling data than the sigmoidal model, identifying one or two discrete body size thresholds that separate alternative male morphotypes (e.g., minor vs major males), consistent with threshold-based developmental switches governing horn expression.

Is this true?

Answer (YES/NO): NO